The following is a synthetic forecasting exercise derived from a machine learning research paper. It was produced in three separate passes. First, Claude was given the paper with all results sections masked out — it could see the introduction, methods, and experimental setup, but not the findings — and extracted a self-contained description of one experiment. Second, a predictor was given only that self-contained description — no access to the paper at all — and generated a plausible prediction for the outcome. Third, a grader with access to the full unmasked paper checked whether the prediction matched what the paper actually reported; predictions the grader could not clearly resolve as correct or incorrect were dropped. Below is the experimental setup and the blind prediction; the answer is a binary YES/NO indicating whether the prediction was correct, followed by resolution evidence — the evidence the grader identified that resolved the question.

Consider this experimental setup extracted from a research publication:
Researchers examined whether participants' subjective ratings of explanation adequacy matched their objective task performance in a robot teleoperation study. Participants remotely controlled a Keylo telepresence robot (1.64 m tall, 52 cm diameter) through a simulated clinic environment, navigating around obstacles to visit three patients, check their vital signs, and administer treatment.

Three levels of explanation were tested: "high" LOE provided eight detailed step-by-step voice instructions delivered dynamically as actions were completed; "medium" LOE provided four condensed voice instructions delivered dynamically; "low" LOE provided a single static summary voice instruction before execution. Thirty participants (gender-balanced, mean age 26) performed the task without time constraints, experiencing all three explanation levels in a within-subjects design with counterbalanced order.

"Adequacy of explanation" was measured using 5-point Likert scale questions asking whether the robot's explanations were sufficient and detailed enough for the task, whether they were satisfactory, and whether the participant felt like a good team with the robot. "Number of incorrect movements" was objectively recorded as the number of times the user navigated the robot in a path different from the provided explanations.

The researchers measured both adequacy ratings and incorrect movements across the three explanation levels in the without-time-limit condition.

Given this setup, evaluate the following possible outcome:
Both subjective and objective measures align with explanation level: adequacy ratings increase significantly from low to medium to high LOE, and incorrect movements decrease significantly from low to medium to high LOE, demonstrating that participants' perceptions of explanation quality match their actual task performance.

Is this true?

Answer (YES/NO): YES